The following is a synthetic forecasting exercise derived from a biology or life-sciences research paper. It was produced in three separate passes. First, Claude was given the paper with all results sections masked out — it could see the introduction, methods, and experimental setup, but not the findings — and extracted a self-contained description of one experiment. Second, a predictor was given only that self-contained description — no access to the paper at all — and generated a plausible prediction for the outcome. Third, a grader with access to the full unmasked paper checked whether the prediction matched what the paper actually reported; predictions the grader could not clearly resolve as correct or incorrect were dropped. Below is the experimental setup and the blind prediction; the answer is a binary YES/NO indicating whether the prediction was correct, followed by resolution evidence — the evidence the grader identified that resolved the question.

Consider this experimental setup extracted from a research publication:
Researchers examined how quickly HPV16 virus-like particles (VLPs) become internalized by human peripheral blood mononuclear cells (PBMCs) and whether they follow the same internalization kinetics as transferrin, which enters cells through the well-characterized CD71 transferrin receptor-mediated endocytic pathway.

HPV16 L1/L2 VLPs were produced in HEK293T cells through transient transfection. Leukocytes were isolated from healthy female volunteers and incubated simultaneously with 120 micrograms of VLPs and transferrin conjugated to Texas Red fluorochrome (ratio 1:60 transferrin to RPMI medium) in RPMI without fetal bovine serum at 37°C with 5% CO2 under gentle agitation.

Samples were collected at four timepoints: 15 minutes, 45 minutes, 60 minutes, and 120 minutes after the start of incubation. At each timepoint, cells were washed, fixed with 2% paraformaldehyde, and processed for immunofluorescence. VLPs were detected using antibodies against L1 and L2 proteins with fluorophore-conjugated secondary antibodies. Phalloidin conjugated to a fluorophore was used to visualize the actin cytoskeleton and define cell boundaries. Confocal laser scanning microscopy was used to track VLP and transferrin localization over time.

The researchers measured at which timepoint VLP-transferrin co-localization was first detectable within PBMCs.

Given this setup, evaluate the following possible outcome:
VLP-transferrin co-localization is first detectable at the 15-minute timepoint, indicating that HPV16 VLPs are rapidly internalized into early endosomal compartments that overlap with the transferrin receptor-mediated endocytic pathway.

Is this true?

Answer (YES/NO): NO